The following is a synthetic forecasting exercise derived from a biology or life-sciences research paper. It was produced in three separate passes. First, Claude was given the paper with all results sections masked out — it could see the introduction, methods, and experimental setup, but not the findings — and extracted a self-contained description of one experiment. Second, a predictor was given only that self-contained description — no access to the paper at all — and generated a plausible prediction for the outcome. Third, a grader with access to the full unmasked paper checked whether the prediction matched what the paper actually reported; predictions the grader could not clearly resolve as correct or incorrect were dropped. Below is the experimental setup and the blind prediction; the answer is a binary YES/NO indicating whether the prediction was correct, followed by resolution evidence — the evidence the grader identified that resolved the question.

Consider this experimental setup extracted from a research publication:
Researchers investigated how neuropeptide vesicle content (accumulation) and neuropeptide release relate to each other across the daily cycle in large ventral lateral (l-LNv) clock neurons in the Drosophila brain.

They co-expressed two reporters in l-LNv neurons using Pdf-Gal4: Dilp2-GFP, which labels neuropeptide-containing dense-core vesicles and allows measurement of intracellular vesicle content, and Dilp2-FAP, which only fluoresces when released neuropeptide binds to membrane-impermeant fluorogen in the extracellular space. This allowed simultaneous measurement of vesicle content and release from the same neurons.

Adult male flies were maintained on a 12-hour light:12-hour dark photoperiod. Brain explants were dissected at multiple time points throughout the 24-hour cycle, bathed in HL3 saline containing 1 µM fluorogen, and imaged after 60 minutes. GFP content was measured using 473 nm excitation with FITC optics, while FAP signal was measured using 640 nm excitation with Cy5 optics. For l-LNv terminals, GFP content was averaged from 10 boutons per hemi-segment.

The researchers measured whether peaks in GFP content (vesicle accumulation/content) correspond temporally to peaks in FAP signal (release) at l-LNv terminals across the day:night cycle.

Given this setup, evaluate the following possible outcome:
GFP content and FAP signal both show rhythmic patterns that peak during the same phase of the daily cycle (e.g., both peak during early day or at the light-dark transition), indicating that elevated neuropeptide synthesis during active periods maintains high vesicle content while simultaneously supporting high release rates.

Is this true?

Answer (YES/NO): NO